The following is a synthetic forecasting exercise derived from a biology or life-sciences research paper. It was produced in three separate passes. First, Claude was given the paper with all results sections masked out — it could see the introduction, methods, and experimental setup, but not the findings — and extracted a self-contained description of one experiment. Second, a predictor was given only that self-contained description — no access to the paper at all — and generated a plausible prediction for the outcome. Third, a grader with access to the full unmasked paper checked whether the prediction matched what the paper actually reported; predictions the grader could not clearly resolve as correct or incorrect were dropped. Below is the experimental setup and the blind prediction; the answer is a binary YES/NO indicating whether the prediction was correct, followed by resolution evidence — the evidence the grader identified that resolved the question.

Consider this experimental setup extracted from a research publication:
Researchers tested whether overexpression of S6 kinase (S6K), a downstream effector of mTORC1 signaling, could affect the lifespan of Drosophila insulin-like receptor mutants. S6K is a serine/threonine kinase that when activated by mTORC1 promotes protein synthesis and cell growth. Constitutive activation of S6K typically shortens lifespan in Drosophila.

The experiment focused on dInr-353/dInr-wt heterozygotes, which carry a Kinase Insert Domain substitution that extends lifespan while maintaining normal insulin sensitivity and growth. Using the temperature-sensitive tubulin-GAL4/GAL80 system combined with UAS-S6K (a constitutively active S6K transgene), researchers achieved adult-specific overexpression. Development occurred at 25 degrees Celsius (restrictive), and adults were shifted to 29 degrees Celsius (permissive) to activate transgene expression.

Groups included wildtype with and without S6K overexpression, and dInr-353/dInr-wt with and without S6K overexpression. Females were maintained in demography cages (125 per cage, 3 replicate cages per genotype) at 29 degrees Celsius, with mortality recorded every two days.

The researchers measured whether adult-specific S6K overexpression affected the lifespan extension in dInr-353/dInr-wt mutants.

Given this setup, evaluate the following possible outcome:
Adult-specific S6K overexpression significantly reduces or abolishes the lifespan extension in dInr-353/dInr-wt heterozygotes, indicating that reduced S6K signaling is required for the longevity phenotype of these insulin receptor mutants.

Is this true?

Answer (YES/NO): NO